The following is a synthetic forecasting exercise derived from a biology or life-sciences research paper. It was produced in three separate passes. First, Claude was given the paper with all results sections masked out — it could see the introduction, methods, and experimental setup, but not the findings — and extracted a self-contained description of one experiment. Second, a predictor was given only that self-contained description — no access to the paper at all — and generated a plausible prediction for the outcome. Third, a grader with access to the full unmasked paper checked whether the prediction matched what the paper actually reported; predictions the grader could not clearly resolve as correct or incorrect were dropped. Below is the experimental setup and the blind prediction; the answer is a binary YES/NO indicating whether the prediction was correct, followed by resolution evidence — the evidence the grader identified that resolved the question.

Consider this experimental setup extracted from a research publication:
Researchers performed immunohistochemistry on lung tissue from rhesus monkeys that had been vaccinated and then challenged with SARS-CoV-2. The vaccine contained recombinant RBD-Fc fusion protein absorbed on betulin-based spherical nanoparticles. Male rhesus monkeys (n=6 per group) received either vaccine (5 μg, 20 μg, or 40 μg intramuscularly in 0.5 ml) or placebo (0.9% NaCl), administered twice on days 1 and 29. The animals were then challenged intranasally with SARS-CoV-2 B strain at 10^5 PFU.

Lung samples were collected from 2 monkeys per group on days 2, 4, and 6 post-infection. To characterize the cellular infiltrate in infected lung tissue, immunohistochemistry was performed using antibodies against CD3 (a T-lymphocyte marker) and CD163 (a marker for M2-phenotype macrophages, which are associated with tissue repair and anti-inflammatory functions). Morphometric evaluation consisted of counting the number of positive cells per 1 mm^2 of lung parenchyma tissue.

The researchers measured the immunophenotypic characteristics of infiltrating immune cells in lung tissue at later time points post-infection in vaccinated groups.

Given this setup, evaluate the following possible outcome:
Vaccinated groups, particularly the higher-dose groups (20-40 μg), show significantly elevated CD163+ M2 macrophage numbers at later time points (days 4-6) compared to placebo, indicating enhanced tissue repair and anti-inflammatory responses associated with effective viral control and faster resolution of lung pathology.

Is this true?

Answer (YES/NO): YES